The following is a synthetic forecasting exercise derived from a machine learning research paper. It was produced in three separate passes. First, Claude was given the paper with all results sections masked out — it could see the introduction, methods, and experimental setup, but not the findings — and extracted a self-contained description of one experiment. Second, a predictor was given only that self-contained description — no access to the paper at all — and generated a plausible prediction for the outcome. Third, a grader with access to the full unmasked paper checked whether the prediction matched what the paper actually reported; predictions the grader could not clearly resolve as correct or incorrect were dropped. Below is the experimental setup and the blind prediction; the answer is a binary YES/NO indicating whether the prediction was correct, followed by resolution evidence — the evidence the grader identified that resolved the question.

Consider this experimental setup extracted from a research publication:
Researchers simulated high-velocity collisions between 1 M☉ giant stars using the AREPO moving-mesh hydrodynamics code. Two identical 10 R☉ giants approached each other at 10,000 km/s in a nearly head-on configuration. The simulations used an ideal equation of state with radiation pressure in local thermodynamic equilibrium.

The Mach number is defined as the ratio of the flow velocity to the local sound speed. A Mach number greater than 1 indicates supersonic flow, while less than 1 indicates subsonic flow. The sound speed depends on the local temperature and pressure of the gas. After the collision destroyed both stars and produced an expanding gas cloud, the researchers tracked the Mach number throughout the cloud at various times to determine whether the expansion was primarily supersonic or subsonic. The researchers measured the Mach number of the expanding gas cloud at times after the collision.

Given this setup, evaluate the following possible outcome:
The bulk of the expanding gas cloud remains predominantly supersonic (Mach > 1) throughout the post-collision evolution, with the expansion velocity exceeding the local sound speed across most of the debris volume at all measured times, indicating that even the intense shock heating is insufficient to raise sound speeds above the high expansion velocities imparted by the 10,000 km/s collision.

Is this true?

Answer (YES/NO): YES